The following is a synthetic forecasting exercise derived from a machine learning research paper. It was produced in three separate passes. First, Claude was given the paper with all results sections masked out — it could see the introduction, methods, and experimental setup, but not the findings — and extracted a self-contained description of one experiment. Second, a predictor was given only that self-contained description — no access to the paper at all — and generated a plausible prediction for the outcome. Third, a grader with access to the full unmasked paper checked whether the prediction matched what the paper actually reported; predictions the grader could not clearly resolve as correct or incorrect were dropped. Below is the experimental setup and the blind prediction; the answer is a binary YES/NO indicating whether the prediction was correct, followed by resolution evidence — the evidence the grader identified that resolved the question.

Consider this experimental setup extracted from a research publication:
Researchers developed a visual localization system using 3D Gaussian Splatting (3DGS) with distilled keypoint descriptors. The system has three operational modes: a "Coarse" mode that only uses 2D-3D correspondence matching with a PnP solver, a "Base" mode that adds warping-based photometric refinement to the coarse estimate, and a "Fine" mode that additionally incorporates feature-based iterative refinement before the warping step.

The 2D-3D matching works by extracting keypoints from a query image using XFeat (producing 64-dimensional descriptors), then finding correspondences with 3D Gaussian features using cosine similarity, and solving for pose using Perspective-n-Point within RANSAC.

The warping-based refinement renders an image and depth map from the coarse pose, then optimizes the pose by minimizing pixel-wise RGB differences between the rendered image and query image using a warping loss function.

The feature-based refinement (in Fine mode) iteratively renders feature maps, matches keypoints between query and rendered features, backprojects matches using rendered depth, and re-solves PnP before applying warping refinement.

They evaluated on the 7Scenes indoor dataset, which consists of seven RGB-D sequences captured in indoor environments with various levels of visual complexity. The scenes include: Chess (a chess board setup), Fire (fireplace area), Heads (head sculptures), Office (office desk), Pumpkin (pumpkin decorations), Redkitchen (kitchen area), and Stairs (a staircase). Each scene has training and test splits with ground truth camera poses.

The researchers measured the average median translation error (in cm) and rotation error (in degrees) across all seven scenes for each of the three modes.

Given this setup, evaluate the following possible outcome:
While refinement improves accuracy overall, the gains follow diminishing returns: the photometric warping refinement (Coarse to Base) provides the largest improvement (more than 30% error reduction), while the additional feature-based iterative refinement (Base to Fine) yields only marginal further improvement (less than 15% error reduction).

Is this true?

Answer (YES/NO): NO